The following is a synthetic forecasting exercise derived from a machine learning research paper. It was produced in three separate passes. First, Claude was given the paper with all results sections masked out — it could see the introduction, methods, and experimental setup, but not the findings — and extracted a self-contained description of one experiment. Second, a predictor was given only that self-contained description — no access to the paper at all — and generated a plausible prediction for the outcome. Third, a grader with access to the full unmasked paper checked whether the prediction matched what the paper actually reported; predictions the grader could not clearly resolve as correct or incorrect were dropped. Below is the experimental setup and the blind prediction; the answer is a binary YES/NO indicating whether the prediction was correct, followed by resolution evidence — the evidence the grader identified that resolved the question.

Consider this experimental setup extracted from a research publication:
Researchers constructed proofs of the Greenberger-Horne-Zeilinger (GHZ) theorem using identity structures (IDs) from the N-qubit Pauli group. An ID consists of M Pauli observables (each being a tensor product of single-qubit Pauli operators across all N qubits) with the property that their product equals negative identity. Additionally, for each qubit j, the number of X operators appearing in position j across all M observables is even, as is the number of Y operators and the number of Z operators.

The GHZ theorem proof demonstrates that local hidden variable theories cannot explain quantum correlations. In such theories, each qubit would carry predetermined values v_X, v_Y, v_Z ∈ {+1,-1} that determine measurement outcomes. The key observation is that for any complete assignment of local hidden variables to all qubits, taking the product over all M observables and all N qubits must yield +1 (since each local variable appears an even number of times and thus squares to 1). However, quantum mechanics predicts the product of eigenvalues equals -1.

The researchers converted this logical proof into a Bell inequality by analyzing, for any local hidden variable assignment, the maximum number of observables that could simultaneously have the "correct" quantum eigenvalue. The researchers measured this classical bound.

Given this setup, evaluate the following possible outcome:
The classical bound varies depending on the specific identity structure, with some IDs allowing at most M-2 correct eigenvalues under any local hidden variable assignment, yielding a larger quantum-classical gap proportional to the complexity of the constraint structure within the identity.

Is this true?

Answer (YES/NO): NO